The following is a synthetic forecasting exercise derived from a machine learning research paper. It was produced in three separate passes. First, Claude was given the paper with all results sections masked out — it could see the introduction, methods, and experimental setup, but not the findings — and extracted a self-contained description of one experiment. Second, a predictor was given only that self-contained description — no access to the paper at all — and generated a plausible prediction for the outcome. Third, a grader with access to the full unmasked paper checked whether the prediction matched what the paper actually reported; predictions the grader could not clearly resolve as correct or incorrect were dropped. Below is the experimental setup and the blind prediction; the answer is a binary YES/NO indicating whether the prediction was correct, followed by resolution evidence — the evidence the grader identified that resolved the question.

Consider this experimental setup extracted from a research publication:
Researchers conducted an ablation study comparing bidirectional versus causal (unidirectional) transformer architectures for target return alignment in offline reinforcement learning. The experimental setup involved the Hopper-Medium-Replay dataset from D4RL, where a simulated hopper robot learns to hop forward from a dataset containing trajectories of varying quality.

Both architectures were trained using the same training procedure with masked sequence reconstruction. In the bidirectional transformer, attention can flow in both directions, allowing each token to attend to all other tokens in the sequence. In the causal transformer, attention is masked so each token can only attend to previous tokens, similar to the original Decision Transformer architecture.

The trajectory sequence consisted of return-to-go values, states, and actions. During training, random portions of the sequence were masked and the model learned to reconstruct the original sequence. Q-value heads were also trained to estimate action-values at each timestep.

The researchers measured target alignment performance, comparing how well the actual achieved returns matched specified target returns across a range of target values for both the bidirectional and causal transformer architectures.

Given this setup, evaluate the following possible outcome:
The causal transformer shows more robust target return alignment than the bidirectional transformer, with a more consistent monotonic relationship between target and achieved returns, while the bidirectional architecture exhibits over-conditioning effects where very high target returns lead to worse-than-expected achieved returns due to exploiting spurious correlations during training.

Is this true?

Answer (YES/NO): NO